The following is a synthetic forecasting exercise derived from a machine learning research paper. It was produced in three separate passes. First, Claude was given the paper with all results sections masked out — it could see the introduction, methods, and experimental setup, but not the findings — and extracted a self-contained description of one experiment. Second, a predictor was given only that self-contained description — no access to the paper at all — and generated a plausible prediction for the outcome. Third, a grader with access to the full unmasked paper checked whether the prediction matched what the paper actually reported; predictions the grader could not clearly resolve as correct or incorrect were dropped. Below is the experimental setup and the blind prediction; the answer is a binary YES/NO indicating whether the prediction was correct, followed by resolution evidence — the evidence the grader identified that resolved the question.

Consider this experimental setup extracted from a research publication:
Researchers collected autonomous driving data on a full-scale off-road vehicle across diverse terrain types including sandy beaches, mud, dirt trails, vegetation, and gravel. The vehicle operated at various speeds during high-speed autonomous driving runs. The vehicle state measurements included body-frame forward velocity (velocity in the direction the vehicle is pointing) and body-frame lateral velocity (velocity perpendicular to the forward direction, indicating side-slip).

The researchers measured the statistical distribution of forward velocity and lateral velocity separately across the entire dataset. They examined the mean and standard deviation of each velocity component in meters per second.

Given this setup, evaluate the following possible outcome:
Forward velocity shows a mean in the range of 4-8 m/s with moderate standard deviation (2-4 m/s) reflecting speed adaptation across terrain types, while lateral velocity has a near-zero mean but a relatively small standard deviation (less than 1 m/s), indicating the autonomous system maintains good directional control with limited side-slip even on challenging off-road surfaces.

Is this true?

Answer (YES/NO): YES